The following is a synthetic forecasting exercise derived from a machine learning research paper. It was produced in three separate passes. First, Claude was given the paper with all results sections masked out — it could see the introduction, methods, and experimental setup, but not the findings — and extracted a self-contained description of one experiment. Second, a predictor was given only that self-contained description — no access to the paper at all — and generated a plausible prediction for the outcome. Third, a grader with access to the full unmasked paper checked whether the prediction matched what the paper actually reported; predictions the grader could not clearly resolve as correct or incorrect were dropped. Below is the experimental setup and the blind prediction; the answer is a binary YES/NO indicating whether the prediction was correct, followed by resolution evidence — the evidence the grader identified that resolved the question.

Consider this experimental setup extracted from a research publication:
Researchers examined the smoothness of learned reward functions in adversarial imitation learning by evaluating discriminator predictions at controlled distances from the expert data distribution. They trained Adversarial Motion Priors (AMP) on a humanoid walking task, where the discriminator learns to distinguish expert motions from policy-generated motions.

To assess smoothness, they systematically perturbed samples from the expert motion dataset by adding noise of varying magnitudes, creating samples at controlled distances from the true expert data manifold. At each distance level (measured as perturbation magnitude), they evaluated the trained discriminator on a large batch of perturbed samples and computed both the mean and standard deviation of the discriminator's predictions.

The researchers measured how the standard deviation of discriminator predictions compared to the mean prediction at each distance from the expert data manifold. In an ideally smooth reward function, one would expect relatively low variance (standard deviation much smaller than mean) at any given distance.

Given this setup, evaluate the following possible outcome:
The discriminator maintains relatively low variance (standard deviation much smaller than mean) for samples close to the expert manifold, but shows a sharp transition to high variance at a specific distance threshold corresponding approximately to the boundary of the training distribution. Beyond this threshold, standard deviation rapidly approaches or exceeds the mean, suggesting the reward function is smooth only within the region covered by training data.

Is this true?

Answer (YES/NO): NO